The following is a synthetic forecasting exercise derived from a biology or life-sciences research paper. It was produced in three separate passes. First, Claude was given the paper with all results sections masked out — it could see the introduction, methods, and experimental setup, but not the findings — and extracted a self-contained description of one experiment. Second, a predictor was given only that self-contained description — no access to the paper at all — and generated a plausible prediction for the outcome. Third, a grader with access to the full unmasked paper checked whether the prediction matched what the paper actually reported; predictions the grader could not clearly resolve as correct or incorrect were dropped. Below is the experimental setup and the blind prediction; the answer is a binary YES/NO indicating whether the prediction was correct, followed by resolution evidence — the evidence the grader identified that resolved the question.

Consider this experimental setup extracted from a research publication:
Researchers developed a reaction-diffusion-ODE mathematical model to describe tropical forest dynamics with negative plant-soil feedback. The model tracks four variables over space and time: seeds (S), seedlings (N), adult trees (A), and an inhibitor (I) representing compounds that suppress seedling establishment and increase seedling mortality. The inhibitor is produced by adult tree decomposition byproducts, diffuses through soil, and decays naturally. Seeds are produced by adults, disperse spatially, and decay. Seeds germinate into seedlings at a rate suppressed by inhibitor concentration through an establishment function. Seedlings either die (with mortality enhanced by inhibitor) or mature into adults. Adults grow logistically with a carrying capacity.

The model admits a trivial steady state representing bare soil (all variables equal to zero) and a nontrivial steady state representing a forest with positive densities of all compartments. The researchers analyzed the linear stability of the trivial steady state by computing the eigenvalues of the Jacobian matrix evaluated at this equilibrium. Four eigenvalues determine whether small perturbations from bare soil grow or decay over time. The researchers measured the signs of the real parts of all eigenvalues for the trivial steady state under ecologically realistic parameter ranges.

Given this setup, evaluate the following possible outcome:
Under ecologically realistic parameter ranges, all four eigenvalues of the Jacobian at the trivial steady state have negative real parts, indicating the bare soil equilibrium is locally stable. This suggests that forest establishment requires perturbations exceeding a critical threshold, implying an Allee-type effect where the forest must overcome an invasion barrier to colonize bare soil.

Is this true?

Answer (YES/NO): NO